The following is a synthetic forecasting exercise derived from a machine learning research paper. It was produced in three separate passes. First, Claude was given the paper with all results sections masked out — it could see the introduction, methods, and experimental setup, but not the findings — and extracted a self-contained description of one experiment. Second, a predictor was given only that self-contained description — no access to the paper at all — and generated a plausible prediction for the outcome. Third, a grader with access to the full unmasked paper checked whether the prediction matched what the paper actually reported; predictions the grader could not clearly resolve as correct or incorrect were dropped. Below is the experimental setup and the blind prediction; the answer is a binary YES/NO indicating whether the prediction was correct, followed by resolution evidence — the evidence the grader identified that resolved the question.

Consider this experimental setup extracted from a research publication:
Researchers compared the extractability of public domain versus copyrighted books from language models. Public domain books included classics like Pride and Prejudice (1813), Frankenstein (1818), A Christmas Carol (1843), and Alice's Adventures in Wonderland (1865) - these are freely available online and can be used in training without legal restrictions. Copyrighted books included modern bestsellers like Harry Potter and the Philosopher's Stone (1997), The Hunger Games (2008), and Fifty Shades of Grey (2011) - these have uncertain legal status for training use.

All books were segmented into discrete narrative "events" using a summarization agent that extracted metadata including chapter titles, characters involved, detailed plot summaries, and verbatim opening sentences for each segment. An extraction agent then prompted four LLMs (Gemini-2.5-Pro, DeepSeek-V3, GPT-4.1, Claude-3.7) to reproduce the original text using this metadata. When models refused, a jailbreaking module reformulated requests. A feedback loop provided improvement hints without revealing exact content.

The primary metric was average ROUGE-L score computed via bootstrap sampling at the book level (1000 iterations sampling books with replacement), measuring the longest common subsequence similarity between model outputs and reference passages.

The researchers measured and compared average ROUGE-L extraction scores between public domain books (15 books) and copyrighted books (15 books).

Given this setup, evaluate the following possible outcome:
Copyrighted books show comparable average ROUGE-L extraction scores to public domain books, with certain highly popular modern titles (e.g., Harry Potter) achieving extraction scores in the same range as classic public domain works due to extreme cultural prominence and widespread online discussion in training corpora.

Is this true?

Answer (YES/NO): NO